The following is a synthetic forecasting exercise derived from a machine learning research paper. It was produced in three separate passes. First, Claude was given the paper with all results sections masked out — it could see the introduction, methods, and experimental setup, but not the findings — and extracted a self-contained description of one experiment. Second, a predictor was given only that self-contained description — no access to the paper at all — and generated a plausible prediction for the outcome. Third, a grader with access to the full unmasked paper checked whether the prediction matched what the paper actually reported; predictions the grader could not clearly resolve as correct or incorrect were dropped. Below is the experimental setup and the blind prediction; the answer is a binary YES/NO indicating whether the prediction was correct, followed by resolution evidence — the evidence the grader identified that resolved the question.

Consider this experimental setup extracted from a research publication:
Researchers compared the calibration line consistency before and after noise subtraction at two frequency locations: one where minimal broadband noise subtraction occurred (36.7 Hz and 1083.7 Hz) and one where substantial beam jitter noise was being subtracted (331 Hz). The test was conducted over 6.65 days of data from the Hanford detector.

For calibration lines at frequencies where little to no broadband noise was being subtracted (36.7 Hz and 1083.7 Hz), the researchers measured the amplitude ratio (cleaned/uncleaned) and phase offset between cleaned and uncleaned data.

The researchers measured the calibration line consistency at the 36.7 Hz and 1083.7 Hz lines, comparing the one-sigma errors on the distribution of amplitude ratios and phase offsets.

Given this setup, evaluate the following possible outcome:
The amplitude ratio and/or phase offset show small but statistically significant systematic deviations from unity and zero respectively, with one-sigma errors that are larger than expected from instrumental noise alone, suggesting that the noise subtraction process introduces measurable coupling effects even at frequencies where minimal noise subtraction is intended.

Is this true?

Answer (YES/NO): NO